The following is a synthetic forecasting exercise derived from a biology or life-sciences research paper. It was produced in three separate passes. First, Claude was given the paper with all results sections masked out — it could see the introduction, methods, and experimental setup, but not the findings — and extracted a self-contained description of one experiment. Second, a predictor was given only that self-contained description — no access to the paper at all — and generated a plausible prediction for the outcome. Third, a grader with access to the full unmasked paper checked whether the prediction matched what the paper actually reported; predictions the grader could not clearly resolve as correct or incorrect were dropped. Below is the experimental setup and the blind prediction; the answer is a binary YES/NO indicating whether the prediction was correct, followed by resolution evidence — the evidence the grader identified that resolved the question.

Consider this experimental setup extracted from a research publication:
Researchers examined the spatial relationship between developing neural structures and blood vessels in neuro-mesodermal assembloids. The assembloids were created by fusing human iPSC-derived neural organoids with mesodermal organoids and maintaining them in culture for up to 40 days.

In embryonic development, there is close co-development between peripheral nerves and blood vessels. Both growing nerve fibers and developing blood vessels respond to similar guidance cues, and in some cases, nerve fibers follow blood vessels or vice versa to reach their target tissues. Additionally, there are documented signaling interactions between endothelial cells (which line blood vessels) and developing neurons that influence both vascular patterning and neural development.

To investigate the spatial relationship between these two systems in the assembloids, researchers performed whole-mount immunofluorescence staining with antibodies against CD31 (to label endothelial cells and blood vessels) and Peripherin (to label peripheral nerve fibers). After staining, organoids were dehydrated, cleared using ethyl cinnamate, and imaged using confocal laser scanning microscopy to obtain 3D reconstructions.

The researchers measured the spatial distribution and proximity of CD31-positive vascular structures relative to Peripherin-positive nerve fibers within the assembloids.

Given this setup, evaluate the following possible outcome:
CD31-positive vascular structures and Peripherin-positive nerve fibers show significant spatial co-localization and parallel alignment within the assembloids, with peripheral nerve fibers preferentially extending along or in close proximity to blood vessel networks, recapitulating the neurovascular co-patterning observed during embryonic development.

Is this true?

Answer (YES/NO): YES